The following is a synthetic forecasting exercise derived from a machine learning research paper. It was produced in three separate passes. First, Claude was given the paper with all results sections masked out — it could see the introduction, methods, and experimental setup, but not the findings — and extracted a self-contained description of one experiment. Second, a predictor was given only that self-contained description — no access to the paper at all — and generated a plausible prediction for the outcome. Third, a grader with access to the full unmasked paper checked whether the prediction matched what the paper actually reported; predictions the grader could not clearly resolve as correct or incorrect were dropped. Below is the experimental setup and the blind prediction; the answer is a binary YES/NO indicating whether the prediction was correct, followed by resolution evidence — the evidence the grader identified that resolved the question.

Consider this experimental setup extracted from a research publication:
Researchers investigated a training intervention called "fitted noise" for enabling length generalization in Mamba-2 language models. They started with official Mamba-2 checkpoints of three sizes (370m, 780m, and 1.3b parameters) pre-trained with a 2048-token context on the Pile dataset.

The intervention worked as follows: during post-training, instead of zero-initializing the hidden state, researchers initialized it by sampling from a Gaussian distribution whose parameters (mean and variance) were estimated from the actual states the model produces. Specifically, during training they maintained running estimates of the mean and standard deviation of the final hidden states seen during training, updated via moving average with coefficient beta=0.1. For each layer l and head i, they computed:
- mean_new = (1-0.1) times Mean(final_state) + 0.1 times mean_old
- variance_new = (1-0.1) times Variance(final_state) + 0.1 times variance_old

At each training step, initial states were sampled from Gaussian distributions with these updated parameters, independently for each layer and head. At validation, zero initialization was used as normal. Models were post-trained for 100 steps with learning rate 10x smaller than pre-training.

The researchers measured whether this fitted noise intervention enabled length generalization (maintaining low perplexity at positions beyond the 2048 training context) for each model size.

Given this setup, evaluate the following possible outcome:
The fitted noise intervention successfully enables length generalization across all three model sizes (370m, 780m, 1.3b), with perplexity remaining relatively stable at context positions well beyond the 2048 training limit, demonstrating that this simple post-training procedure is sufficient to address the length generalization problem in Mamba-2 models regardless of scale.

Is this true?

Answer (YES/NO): NO